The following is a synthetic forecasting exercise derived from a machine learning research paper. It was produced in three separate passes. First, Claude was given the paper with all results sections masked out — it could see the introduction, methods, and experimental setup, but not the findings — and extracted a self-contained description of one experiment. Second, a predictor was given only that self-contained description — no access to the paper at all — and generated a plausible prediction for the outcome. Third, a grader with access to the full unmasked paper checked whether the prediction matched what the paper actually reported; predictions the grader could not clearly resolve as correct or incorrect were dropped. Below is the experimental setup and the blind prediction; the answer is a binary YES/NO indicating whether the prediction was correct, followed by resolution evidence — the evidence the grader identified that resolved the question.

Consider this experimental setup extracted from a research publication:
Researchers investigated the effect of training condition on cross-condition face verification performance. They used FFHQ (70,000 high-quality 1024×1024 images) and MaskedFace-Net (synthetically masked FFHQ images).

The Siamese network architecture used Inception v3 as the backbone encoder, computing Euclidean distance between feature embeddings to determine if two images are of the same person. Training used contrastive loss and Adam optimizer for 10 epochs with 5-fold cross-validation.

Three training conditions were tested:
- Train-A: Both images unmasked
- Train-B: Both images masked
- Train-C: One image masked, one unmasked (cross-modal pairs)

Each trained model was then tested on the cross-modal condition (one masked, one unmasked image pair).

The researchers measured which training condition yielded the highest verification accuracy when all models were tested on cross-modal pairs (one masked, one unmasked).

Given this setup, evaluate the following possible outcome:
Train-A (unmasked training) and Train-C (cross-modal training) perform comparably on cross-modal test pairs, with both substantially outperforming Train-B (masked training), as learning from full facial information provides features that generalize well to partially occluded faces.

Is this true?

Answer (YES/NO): NO